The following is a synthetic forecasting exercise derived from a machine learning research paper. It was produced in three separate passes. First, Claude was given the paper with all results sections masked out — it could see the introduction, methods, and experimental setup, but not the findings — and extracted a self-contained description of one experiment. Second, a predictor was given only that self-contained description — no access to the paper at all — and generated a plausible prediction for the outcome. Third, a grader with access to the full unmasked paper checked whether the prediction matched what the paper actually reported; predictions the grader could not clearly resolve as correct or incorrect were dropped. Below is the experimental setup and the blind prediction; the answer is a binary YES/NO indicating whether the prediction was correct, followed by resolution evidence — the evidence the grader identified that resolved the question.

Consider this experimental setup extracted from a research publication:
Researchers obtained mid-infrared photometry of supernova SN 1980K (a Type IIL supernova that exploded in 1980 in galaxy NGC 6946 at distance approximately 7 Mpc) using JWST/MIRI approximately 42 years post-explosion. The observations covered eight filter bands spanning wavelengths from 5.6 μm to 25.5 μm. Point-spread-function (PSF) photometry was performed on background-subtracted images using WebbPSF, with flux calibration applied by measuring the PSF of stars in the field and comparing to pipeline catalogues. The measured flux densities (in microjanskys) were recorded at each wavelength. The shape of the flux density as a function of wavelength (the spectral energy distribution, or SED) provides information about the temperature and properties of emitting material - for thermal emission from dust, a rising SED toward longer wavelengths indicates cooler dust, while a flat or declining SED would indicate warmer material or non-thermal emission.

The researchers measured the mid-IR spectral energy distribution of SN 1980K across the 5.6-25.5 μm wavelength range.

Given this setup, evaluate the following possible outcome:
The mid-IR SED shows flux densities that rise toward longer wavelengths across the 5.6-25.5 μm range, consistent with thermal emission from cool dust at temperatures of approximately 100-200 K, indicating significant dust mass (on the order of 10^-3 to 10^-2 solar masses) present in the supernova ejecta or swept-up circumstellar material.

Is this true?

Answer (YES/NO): YES